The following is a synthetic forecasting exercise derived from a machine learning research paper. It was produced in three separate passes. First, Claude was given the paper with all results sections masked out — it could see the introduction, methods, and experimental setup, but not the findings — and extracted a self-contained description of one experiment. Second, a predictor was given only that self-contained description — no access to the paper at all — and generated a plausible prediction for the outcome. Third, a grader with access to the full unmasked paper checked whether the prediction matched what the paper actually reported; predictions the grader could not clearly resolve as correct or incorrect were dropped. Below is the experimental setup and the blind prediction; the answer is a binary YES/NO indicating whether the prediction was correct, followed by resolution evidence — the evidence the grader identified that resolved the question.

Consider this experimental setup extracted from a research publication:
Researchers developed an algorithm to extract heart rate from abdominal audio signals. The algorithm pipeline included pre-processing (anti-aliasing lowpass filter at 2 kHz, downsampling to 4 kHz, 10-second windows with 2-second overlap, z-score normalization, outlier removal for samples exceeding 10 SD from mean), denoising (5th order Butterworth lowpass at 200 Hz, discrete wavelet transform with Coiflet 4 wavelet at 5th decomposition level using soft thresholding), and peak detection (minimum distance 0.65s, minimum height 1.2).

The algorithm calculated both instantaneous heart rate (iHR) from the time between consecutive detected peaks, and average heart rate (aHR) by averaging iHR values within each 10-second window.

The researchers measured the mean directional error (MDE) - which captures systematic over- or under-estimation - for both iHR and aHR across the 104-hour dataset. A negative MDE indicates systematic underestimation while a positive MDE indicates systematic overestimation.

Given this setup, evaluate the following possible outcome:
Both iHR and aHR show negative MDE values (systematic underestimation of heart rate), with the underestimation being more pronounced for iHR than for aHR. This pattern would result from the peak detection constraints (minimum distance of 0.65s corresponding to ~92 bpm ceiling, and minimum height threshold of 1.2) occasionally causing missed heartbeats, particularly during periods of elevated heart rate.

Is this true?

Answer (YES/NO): NO